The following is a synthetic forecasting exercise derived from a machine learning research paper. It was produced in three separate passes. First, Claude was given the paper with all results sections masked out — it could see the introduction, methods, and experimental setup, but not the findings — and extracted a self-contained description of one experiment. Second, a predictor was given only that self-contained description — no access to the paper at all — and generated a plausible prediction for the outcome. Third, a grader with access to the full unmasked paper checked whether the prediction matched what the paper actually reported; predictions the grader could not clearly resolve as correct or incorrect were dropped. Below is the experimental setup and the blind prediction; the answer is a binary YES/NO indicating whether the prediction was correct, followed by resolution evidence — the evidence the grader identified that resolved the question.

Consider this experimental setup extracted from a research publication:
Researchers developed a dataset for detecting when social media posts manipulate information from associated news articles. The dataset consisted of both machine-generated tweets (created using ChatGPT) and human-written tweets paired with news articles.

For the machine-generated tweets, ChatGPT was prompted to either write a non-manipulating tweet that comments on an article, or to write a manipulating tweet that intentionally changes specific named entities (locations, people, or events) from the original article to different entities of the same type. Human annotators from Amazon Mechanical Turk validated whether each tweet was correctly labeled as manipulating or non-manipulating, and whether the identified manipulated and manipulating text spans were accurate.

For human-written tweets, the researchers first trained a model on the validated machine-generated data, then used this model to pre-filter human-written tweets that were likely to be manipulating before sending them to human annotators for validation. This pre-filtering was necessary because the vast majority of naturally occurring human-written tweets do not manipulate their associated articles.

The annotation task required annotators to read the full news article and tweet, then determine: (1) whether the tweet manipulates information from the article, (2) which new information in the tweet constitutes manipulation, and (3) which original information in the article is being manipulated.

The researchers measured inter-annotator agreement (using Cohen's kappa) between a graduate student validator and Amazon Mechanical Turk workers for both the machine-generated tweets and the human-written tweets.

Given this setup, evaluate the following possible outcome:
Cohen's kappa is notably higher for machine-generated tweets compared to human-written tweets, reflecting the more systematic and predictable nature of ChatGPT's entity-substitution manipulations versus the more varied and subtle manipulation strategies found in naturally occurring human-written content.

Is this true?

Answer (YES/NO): YES